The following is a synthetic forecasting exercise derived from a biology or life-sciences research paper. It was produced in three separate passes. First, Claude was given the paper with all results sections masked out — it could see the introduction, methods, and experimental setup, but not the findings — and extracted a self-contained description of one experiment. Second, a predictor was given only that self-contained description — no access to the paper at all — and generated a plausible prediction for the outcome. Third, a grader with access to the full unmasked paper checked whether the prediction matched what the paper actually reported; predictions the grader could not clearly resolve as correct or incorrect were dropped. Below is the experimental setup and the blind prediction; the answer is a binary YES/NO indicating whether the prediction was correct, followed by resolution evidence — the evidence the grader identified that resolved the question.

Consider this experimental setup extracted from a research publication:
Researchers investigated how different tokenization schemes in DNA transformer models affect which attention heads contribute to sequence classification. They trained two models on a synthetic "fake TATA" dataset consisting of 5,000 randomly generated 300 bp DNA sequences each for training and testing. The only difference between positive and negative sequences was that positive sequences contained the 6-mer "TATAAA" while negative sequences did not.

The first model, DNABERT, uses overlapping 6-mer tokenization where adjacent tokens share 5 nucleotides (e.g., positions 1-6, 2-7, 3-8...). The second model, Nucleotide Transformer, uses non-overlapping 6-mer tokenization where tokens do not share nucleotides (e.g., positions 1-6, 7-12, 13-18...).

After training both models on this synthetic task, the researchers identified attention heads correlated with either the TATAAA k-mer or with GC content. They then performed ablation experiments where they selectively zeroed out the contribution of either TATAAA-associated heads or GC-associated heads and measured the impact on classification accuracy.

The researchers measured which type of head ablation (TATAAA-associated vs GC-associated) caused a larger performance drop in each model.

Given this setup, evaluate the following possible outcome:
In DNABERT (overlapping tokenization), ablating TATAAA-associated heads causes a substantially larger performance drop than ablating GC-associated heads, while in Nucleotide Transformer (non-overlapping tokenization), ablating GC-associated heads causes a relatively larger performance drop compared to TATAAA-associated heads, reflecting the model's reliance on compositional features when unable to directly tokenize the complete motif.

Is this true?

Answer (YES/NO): YES